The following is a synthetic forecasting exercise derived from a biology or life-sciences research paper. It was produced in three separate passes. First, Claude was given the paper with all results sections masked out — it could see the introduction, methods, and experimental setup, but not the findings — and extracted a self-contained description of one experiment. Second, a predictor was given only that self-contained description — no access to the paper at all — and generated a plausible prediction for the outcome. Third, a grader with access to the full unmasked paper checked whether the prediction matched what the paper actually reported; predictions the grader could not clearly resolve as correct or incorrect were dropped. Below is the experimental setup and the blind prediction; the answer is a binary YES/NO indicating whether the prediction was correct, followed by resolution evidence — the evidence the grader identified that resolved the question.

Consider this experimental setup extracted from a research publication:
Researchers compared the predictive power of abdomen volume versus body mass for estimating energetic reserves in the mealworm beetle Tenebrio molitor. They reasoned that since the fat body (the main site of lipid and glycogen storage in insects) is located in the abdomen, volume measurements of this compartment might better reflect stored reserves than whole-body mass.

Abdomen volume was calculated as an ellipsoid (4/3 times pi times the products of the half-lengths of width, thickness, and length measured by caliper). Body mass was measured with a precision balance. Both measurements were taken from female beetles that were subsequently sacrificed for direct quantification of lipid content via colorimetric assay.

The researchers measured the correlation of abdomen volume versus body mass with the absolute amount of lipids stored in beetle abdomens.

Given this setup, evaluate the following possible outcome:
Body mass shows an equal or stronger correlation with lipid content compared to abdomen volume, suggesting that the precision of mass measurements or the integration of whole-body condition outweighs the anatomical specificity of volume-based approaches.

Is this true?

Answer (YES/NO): NO